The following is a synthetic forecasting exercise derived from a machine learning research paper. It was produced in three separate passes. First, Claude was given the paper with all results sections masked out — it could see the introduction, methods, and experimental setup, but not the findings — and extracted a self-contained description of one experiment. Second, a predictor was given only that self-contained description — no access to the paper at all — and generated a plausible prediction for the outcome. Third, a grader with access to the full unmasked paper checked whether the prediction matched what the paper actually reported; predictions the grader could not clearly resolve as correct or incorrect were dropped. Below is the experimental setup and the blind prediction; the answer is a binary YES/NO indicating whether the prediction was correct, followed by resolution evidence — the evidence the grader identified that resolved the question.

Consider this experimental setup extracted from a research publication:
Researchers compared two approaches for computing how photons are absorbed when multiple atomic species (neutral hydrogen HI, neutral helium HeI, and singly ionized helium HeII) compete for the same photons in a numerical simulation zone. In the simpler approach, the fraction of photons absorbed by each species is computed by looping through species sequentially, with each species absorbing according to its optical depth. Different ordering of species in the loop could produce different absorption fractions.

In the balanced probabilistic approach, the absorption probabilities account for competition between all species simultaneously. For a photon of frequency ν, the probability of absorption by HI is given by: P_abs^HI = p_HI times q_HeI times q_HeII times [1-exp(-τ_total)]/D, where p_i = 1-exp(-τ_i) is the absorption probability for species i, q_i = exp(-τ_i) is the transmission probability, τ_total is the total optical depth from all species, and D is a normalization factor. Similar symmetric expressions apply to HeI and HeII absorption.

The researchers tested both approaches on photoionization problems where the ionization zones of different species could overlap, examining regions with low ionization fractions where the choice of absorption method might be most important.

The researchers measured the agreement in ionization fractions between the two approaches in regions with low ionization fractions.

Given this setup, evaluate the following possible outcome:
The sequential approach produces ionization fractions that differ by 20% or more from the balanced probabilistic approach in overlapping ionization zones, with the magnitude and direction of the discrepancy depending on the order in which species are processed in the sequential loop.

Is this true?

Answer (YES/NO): NO